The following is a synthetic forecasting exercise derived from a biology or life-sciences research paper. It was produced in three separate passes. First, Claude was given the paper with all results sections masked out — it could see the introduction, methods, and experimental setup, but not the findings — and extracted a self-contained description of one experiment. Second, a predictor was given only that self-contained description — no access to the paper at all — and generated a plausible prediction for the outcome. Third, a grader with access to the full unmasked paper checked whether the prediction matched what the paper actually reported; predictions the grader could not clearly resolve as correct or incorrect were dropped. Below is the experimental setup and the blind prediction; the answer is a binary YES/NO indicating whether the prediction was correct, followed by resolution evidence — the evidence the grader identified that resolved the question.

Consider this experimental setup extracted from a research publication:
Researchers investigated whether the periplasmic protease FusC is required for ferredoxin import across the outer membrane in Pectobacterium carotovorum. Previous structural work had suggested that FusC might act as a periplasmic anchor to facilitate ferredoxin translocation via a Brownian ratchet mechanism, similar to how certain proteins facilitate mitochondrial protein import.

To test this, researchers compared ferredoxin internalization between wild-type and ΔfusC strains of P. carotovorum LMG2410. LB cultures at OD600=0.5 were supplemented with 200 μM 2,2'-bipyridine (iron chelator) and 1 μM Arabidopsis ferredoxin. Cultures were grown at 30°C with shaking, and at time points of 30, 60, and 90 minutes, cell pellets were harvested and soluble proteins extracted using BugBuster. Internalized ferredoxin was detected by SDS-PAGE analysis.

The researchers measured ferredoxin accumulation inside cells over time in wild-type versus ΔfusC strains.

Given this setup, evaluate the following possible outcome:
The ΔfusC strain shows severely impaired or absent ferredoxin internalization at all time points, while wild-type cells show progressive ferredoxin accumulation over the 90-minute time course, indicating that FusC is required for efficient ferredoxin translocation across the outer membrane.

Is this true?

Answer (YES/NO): NO